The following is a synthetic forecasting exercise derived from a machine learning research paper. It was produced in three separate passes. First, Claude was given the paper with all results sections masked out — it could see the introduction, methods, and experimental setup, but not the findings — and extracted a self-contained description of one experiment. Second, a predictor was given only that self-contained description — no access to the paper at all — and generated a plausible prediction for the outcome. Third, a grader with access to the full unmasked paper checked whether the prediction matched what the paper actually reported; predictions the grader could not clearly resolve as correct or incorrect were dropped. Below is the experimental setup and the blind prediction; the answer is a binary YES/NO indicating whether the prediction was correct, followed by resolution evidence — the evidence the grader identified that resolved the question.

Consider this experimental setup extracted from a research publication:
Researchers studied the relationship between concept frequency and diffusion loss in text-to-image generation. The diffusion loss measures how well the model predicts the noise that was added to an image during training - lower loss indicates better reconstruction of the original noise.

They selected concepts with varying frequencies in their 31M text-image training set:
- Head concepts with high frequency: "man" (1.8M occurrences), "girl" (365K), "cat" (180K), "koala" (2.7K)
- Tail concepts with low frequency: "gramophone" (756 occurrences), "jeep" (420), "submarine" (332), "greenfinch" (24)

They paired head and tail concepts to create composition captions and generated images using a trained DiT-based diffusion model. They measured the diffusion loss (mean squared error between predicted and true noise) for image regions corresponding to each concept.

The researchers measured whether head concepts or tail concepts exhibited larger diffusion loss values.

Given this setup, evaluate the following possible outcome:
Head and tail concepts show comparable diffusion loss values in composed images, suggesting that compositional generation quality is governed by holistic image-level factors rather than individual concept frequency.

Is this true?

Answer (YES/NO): NO